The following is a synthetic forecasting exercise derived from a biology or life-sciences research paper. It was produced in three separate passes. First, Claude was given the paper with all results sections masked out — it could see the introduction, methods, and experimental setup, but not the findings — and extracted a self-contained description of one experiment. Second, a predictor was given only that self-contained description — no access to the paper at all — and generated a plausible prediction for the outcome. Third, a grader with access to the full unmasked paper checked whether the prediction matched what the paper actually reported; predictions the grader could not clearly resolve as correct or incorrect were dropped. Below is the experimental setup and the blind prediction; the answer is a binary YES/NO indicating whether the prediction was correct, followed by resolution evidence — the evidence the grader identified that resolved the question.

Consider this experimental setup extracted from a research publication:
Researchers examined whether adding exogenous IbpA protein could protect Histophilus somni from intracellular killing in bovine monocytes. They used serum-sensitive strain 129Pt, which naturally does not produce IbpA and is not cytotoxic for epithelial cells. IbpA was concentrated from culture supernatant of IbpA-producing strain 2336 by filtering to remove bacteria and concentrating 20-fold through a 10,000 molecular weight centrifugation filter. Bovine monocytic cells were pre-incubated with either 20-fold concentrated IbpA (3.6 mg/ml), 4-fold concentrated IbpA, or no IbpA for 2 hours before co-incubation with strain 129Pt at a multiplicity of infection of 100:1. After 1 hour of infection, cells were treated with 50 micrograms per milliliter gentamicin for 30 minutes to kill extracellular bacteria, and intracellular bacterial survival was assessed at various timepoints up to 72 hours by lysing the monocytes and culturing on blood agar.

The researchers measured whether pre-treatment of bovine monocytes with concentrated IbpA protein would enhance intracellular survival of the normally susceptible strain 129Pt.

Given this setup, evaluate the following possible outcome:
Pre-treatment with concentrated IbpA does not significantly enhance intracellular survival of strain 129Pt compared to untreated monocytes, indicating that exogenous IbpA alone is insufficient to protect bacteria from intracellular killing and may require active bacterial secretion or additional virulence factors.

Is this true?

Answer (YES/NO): NO